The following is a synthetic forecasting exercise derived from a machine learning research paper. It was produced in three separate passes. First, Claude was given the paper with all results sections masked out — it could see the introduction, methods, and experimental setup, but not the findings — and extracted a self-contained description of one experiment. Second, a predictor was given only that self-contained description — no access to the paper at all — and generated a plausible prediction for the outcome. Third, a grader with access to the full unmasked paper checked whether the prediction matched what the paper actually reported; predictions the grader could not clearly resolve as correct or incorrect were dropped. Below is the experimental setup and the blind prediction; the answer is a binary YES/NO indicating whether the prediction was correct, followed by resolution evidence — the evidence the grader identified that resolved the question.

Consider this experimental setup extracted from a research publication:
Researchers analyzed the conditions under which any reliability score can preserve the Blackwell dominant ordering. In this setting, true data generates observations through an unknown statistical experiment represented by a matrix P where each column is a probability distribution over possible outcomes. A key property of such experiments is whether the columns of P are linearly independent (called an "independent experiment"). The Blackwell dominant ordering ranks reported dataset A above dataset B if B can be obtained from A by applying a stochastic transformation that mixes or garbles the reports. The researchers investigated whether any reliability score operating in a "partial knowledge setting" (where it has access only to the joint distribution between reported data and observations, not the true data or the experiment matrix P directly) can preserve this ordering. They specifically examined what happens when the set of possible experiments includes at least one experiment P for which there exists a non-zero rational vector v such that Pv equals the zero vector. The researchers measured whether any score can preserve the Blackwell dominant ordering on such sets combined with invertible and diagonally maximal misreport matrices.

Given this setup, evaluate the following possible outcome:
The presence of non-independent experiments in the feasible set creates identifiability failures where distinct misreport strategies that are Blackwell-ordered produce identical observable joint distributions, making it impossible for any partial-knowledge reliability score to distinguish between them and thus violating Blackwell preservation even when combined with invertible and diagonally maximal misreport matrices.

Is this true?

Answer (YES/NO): YES